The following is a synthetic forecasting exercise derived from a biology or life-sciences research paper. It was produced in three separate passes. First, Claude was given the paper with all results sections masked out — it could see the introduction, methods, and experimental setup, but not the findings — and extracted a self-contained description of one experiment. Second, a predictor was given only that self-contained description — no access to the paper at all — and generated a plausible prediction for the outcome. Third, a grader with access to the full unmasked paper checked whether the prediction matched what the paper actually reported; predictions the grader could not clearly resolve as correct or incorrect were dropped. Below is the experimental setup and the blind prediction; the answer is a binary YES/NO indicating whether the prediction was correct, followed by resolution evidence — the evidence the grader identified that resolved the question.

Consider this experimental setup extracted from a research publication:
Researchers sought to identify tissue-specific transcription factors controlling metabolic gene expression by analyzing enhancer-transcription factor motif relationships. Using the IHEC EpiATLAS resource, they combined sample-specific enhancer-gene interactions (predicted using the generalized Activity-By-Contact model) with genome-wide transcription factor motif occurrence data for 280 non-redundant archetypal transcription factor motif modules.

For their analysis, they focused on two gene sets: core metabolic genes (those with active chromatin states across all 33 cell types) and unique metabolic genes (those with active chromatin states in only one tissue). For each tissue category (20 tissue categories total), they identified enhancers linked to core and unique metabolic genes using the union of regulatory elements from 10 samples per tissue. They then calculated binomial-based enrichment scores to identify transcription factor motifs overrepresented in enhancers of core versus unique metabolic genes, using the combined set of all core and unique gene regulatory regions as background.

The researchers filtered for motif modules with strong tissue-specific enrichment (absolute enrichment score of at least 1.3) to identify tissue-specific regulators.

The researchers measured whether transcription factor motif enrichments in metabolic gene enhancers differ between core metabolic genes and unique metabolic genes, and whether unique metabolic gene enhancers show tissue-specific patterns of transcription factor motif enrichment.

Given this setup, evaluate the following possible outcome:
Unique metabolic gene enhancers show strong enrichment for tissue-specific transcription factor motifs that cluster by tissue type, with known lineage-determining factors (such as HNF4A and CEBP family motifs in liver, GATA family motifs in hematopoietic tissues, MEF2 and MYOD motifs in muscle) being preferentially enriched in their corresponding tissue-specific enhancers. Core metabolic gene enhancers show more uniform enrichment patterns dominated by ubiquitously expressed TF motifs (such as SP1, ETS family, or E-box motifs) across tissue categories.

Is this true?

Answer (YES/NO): NO